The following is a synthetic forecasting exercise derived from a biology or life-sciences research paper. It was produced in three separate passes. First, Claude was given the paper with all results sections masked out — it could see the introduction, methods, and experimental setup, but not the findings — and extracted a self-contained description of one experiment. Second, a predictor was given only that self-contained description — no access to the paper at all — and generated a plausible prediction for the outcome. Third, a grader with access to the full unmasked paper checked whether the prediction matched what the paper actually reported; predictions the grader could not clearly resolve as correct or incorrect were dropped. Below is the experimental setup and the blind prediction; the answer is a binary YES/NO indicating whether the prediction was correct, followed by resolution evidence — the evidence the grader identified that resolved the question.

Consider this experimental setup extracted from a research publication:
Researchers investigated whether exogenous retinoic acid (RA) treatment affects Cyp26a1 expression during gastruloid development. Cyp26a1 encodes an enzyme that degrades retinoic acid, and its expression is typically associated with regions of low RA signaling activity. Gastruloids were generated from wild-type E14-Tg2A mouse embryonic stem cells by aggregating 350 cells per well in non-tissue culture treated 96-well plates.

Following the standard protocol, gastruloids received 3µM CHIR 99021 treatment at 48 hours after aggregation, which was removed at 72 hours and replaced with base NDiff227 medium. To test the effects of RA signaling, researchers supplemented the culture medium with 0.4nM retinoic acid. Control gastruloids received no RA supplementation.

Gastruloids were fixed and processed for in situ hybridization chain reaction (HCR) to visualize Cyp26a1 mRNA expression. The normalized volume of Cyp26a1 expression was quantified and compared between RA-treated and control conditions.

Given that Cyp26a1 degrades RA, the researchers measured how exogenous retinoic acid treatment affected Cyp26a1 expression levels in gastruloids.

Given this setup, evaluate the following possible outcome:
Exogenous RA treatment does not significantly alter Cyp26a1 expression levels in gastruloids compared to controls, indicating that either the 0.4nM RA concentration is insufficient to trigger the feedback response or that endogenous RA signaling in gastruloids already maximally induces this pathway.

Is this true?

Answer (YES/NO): NO